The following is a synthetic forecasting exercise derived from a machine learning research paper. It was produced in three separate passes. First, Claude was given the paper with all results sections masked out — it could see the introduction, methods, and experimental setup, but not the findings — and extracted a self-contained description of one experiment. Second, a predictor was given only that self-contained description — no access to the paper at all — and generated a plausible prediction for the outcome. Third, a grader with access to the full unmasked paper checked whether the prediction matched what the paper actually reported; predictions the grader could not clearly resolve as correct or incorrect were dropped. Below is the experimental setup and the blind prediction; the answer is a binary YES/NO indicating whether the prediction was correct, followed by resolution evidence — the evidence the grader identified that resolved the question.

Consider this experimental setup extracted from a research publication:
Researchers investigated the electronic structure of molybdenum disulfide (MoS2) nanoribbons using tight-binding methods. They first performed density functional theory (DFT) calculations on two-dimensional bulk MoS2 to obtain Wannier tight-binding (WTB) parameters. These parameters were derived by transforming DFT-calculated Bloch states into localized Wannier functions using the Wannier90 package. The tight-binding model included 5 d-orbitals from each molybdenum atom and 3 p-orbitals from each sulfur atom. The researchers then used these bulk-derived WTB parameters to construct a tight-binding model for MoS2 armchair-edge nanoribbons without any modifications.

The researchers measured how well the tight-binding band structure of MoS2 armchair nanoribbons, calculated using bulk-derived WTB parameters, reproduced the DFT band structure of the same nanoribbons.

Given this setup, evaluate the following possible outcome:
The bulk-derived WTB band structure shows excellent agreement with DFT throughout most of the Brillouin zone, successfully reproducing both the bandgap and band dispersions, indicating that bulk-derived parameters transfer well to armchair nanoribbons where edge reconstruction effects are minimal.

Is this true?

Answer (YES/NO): NO